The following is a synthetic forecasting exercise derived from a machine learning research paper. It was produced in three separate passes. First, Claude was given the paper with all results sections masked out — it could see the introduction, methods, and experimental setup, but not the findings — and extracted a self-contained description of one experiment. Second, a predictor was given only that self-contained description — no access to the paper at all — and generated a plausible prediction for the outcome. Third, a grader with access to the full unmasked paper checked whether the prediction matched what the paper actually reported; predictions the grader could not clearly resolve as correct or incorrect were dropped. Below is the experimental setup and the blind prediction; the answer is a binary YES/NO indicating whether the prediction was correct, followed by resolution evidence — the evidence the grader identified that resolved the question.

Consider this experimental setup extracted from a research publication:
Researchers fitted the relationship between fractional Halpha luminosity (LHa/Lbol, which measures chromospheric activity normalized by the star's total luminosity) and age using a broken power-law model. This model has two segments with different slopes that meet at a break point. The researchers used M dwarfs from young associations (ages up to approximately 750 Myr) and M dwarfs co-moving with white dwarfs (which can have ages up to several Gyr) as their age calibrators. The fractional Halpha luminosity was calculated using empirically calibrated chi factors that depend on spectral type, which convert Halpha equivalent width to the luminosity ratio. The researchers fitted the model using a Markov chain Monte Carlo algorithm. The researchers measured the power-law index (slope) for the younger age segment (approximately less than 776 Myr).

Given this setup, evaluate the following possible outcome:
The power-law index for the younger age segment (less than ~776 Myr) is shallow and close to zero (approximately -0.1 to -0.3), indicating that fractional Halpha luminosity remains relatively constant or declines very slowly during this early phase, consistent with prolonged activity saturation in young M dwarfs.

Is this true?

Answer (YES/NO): YES